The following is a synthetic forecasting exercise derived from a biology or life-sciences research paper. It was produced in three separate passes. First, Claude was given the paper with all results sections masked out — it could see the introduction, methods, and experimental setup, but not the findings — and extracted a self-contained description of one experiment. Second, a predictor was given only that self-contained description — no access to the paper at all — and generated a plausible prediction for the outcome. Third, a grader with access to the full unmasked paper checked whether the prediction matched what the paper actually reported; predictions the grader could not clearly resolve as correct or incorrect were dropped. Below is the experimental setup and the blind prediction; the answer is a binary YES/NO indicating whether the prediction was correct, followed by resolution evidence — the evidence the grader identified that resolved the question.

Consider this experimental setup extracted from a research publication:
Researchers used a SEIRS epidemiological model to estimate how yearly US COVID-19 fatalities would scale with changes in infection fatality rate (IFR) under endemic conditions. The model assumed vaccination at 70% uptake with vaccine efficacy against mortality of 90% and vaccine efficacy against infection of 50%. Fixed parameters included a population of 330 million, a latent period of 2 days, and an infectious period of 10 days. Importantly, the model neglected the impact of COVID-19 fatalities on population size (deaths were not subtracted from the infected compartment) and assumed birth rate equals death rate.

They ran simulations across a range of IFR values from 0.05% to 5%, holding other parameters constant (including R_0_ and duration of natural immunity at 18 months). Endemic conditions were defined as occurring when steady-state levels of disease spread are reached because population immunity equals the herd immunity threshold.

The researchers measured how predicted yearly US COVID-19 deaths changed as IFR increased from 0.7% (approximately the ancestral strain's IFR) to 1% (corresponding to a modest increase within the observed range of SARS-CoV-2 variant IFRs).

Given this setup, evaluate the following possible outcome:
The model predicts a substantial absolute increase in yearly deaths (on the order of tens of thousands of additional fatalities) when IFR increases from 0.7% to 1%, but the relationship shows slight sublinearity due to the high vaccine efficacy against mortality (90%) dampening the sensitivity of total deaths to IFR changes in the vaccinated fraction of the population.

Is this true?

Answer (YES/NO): NO